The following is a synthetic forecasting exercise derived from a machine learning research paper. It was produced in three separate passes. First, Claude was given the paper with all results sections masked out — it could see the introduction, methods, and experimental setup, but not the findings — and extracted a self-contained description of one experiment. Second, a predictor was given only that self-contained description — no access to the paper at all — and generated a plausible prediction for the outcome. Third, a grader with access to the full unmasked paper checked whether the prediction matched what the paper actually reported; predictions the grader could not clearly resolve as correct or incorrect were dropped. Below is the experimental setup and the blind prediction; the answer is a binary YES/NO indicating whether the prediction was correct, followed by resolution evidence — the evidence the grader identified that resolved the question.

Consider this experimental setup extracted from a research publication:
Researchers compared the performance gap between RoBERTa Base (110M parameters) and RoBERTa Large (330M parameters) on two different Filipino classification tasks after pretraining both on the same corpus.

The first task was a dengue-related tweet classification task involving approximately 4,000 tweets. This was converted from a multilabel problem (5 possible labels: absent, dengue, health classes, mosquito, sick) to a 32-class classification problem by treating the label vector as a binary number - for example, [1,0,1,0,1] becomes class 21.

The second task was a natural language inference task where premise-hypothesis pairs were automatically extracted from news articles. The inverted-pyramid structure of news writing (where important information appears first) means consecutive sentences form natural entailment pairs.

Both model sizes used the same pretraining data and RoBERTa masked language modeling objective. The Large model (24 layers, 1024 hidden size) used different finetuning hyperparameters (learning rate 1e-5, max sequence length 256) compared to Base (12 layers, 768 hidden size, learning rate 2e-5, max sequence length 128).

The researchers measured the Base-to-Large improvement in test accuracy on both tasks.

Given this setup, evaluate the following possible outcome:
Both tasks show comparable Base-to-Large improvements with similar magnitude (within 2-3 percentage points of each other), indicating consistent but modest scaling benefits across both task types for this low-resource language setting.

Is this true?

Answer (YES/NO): NO